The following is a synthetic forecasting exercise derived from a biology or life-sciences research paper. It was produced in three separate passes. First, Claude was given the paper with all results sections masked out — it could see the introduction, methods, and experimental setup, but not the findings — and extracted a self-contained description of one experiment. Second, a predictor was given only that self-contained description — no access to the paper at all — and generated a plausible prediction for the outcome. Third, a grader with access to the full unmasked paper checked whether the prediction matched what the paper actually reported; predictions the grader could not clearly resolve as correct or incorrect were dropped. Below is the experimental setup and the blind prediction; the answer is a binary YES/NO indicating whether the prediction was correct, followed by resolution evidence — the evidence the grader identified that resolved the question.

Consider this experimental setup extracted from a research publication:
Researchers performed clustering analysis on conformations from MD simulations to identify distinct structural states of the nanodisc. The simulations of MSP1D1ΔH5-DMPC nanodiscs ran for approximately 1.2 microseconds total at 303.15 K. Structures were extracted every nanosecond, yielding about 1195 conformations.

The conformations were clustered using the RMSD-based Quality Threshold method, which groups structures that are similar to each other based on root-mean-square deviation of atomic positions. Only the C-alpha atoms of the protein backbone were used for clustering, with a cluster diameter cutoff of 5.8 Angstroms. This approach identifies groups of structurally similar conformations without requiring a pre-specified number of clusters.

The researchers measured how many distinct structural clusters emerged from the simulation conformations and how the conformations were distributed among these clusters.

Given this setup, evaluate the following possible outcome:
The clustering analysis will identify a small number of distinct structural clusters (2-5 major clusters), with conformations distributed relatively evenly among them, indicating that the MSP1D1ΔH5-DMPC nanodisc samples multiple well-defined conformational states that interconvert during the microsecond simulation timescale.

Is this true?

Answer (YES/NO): NO